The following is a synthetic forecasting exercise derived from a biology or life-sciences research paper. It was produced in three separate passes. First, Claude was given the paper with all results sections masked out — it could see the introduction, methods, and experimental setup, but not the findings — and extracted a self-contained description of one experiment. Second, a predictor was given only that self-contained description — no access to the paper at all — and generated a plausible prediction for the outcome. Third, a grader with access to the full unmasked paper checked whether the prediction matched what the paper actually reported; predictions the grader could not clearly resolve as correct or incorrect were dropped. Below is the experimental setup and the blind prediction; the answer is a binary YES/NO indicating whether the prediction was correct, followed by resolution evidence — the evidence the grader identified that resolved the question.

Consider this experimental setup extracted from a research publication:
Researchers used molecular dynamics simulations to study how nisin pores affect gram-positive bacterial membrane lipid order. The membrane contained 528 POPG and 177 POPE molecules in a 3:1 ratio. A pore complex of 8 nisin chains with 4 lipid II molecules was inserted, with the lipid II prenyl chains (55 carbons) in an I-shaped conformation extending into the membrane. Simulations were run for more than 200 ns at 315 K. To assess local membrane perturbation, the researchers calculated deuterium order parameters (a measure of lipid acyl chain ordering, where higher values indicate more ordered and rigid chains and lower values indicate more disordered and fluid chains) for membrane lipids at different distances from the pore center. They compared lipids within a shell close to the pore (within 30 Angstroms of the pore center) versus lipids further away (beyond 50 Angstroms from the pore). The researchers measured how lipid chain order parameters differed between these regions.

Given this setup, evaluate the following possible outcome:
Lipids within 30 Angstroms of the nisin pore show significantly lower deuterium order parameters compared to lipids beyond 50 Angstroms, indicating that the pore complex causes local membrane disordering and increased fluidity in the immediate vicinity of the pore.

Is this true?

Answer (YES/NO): NO